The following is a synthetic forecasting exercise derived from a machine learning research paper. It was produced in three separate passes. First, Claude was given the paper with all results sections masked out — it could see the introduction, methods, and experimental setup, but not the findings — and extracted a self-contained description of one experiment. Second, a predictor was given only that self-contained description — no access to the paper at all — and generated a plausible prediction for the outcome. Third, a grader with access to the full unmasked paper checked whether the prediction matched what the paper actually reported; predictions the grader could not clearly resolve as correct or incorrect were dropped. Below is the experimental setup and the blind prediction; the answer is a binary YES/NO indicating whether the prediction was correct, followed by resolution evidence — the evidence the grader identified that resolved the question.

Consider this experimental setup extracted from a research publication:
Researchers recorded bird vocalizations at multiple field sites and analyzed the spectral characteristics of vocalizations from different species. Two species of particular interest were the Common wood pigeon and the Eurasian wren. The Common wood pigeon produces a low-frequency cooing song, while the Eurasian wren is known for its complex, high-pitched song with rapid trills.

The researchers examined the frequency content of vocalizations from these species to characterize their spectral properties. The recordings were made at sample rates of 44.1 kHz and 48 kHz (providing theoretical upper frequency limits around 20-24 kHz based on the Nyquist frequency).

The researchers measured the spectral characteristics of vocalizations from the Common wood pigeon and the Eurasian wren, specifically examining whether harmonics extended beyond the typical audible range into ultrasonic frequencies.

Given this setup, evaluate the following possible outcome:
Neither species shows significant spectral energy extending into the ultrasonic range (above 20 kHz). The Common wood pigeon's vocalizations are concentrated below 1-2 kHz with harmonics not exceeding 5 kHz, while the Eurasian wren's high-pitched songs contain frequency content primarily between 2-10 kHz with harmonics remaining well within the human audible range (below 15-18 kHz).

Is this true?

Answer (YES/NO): NO